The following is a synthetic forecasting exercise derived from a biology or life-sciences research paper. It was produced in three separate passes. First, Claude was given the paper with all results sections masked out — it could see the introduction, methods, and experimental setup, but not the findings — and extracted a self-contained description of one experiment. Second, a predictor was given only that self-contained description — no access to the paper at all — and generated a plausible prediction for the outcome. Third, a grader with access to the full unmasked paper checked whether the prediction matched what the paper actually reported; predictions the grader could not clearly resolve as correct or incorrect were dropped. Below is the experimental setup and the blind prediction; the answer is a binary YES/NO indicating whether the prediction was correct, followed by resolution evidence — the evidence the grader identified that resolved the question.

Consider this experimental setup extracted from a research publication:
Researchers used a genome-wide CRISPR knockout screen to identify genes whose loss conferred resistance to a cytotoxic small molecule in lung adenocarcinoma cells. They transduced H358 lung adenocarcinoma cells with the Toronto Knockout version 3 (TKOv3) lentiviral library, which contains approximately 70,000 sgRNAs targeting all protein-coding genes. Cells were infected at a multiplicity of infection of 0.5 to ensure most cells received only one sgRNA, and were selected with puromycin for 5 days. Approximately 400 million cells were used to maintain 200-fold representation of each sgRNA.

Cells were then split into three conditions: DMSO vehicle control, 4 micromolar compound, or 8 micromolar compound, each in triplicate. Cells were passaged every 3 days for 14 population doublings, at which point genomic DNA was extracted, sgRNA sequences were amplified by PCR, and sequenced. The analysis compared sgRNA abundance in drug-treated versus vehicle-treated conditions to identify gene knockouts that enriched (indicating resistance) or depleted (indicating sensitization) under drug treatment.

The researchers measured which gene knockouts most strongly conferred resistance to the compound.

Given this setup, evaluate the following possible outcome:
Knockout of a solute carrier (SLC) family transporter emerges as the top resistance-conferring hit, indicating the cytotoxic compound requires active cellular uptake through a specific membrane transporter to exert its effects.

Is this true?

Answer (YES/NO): NO